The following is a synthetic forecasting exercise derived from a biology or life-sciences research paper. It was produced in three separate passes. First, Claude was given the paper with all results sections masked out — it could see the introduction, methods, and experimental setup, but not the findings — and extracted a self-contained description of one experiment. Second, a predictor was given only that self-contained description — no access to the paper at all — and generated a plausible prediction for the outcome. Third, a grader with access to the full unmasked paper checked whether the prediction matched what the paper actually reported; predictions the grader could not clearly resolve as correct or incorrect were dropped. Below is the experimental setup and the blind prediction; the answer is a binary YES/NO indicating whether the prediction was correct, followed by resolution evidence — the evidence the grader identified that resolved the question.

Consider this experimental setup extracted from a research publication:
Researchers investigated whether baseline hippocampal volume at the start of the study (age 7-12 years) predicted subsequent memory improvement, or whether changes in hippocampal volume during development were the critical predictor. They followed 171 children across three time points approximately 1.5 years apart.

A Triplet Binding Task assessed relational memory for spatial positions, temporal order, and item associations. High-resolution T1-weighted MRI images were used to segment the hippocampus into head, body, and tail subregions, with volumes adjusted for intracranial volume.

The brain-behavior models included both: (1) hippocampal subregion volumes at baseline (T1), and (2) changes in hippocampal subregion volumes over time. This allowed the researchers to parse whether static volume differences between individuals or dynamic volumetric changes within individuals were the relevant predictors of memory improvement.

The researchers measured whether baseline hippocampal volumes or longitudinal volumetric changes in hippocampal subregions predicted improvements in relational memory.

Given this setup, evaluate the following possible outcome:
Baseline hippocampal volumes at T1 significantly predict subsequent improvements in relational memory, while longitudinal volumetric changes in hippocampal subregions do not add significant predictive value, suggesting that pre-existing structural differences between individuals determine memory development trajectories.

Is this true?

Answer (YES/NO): NO